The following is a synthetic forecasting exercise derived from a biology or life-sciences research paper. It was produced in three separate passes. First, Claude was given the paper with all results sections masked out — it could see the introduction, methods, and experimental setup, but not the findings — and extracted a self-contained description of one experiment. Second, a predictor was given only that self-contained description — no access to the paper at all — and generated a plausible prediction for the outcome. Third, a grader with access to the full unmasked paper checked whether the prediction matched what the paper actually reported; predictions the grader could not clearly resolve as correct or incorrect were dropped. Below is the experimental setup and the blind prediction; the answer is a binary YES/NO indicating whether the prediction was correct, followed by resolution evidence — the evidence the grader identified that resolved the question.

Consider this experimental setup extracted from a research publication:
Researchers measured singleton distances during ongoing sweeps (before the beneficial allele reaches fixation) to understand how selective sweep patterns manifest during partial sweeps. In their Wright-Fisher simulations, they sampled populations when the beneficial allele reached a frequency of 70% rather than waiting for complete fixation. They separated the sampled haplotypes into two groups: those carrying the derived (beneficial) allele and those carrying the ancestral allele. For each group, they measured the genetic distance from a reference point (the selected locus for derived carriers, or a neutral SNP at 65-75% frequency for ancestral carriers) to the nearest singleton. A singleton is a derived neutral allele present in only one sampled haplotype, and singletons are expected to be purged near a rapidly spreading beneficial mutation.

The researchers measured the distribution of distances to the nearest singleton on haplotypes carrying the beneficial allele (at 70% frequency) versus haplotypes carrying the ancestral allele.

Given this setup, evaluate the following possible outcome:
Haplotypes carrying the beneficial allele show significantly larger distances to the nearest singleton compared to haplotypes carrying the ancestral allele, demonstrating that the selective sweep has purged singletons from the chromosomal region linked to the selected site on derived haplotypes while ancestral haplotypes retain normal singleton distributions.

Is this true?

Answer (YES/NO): YES